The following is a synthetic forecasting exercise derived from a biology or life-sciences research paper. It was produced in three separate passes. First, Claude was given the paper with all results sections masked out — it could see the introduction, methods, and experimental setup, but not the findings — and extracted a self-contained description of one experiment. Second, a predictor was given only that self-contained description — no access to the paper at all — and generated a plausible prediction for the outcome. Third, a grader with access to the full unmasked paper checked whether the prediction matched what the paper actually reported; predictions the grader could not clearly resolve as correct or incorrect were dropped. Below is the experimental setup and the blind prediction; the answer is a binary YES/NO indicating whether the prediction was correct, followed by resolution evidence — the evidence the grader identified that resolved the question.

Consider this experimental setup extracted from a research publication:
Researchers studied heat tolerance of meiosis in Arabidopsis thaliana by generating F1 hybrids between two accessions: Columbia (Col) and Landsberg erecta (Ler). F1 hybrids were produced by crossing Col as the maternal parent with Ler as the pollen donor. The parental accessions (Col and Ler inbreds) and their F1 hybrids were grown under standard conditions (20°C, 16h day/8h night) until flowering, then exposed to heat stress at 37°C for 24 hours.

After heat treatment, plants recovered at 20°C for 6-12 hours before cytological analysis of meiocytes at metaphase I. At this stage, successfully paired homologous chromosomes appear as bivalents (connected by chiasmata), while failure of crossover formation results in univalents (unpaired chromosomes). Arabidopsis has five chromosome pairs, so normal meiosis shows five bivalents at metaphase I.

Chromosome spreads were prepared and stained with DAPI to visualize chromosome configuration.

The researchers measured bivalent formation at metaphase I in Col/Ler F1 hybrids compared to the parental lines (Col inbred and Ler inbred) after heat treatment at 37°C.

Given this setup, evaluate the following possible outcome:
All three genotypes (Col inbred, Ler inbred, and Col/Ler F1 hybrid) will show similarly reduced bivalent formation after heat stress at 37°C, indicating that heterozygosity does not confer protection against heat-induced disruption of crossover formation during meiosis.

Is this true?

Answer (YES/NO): NO